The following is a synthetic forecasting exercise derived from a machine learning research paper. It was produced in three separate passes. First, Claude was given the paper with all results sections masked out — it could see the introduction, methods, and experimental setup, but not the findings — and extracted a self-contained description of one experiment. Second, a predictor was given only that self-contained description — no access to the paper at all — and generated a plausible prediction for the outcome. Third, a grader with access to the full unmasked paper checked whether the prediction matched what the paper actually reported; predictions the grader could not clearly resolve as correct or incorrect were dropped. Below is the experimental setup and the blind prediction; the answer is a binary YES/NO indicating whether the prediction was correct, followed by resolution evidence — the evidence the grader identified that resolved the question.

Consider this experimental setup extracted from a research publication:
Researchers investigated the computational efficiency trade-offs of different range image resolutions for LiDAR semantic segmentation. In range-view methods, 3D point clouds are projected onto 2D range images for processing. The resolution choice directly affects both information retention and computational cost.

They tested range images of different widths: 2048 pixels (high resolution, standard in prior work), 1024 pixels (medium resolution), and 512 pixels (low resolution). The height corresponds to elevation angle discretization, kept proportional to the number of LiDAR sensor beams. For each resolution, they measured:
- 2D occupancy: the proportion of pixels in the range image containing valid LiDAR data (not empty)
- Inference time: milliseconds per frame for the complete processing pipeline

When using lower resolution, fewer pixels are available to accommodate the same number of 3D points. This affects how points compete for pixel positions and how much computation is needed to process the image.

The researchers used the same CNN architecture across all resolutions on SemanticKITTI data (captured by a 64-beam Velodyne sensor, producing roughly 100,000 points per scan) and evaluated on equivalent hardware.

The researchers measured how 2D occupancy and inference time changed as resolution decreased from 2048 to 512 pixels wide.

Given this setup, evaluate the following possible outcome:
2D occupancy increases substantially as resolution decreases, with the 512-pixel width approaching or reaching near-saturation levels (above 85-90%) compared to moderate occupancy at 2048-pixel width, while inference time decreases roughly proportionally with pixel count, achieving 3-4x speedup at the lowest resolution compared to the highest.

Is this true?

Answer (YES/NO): NO